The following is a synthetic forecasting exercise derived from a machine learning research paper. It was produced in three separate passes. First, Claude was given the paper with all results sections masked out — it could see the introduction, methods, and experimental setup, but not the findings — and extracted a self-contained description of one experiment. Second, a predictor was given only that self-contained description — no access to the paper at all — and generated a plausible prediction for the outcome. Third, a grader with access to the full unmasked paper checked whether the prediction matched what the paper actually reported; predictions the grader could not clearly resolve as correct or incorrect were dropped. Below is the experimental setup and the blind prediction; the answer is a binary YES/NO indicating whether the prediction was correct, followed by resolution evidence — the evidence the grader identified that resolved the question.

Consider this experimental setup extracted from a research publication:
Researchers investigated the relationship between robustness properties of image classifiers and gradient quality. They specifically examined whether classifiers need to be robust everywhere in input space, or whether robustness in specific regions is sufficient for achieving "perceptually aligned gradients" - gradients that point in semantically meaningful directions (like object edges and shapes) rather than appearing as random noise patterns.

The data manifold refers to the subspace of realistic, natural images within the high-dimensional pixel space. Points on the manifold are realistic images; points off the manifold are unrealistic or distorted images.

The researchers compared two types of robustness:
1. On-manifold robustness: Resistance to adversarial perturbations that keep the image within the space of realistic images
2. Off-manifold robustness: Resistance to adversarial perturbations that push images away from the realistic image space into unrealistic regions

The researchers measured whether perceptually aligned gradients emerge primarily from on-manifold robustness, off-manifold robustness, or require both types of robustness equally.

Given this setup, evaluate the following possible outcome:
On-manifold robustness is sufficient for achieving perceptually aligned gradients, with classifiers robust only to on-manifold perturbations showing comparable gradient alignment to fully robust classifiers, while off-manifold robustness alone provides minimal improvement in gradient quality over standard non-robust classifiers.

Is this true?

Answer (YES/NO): NO